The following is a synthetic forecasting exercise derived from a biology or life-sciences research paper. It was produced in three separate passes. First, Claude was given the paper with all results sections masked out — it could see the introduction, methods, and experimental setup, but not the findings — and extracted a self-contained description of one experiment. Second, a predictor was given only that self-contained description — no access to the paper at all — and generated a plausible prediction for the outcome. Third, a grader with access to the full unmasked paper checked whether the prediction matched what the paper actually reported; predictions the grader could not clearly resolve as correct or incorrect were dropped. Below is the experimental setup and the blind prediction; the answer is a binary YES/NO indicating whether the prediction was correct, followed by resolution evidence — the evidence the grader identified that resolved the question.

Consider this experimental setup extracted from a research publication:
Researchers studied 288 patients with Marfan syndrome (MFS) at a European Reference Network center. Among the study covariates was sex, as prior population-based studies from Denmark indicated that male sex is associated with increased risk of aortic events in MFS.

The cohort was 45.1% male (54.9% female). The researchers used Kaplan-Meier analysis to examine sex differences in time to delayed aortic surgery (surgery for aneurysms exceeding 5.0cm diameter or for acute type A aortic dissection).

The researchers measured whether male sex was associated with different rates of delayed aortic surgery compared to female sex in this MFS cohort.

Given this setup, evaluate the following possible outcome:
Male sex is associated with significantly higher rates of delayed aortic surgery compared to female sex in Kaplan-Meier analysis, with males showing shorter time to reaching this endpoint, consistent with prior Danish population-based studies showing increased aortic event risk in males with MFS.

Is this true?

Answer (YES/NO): NO